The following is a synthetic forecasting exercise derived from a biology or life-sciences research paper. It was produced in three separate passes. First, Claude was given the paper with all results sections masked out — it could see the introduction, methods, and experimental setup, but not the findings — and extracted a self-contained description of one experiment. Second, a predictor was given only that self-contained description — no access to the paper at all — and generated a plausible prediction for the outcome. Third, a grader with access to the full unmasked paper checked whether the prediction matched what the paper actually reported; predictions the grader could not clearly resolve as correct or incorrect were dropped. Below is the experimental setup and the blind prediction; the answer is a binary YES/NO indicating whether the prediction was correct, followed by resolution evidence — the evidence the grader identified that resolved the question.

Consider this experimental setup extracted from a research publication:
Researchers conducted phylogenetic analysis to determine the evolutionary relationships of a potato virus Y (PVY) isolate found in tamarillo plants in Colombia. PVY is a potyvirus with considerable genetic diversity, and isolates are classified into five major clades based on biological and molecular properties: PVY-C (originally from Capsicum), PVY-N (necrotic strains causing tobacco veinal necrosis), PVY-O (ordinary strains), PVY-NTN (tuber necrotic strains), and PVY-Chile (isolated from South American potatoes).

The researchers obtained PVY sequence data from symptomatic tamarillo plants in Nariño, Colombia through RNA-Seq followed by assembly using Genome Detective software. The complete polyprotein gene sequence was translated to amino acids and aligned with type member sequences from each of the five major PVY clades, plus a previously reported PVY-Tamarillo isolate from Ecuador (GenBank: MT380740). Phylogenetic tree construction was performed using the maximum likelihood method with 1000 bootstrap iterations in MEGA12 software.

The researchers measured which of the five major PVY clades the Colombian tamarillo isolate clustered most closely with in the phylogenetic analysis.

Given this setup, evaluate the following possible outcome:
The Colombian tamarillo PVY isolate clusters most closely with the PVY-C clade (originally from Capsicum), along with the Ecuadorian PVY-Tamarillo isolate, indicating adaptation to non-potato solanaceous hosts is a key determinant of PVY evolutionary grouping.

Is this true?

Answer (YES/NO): NO